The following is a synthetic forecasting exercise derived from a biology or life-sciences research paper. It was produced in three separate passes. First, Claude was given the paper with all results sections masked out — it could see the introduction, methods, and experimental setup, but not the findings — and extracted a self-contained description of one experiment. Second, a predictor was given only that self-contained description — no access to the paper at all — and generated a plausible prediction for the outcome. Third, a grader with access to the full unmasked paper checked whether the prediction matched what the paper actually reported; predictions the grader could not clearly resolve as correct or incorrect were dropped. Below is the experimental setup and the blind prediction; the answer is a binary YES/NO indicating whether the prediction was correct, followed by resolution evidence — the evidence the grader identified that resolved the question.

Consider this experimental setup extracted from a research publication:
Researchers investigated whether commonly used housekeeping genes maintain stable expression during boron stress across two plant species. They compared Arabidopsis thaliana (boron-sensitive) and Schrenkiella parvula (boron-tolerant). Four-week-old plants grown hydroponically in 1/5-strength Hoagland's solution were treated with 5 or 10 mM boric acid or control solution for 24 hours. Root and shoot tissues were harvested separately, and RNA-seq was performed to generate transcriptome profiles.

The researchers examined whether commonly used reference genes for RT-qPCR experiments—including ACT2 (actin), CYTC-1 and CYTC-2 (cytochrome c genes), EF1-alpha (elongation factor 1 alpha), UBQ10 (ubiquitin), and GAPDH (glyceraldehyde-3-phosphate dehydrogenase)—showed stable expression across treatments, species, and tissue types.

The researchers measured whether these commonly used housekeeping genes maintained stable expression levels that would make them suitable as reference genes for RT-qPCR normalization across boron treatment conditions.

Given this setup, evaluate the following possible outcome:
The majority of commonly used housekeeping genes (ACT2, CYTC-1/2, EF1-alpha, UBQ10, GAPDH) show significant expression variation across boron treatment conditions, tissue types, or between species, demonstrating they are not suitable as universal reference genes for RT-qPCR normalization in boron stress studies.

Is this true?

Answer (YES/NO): YES